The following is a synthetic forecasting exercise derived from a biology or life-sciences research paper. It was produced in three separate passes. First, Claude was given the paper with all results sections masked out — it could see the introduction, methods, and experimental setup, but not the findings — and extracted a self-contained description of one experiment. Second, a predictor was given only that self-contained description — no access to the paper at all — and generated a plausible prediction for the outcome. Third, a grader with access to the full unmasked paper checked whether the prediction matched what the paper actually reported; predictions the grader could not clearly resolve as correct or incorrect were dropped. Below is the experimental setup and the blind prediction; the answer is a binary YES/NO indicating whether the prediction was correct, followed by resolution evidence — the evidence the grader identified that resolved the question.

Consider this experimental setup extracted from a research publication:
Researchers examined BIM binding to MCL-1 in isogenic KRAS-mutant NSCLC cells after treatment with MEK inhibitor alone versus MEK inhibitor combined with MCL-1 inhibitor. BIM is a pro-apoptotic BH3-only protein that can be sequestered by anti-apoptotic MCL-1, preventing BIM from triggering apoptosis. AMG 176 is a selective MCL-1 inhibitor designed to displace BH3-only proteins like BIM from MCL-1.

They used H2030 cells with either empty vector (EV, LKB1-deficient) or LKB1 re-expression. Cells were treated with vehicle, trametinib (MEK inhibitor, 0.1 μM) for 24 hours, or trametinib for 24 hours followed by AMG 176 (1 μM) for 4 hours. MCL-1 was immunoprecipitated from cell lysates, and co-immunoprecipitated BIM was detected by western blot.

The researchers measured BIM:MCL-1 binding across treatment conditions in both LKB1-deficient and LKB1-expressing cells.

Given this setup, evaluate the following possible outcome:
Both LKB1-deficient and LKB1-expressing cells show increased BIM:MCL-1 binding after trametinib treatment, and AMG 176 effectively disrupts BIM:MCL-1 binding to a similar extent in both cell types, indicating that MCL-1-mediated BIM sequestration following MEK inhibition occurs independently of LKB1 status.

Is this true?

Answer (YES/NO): NO